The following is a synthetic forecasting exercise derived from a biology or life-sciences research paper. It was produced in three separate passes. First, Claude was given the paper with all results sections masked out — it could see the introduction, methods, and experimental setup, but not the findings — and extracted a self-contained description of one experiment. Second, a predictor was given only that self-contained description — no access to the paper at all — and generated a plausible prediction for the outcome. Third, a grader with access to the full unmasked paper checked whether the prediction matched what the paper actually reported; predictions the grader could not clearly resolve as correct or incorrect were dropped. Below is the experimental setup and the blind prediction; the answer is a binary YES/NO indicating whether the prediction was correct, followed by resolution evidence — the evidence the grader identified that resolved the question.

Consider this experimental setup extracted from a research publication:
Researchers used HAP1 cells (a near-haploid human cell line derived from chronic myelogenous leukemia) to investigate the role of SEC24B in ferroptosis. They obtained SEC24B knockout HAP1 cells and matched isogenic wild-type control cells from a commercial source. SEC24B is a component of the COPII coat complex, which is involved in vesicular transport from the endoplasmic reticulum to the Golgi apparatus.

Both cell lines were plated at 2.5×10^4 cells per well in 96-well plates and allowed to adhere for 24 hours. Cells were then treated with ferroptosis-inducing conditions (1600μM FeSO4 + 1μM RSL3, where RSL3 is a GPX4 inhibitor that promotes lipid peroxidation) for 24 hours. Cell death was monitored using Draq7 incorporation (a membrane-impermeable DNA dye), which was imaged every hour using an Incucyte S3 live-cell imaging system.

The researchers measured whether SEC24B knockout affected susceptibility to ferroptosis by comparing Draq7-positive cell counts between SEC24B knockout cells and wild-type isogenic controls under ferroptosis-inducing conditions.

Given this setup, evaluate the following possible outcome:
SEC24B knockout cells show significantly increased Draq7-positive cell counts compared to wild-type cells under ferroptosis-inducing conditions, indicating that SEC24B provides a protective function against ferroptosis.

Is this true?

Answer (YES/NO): NO